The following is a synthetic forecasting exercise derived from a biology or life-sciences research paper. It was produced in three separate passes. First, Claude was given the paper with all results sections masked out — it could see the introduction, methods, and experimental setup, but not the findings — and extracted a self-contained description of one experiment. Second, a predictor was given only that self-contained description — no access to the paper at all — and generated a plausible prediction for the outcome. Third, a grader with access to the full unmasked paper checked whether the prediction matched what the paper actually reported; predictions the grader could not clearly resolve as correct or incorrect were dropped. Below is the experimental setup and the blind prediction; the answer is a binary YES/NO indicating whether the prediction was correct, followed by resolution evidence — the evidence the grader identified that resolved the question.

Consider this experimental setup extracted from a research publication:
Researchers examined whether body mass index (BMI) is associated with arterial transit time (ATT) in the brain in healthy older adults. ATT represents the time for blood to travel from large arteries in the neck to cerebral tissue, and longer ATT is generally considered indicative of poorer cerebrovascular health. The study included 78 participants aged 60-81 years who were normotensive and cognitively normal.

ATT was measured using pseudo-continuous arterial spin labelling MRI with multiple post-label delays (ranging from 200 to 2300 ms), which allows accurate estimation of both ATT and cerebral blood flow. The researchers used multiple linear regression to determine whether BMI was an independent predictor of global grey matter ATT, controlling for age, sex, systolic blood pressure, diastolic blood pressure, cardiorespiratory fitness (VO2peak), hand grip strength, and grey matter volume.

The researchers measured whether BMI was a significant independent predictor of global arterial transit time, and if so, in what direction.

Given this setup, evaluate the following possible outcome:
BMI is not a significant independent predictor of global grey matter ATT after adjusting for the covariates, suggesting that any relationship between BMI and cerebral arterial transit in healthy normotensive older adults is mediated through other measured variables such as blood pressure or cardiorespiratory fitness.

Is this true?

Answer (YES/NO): NO